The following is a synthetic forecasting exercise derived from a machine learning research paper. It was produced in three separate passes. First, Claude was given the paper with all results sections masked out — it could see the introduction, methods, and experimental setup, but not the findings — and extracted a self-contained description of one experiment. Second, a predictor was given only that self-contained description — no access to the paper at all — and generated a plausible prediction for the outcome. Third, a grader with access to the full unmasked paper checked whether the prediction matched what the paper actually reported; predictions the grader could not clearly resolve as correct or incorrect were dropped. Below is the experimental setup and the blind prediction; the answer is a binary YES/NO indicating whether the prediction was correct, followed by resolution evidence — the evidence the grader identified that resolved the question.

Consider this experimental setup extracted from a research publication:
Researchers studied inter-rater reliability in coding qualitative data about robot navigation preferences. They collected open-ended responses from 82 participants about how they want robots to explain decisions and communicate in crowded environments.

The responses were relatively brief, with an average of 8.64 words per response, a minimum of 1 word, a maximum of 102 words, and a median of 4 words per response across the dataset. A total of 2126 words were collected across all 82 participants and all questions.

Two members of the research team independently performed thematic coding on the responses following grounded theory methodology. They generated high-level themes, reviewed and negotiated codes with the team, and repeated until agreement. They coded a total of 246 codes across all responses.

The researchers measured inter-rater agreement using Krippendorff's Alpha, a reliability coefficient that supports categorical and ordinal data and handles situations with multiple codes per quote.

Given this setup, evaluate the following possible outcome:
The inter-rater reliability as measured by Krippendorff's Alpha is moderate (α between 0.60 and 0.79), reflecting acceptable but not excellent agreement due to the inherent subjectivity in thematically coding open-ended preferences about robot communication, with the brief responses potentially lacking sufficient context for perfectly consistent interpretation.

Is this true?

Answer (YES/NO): NO